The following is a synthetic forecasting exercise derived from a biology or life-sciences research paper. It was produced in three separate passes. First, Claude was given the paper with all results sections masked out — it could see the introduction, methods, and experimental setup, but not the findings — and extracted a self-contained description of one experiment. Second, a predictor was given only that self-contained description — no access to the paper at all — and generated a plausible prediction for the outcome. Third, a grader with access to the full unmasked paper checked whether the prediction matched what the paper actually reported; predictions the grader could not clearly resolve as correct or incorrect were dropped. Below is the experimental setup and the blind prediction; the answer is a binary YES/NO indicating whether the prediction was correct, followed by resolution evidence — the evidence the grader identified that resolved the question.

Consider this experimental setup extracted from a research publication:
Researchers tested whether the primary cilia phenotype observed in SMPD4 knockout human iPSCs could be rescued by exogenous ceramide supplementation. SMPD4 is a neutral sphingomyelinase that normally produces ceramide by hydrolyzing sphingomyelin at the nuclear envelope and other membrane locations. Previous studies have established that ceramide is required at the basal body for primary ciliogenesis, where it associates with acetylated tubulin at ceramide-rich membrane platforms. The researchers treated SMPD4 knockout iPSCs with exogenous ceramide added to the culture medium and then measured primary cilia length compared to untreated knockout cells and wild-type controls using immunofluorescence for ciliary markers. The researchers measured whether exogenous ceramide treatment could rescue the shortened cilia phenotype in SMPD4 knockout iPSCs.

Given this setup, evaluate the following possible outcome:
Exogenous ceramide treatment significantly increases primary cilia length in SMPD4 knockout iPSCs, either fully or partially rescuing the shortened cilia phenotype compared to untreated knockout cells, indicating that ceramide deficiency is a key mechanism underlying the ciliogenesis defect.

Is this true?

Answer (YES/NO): YES